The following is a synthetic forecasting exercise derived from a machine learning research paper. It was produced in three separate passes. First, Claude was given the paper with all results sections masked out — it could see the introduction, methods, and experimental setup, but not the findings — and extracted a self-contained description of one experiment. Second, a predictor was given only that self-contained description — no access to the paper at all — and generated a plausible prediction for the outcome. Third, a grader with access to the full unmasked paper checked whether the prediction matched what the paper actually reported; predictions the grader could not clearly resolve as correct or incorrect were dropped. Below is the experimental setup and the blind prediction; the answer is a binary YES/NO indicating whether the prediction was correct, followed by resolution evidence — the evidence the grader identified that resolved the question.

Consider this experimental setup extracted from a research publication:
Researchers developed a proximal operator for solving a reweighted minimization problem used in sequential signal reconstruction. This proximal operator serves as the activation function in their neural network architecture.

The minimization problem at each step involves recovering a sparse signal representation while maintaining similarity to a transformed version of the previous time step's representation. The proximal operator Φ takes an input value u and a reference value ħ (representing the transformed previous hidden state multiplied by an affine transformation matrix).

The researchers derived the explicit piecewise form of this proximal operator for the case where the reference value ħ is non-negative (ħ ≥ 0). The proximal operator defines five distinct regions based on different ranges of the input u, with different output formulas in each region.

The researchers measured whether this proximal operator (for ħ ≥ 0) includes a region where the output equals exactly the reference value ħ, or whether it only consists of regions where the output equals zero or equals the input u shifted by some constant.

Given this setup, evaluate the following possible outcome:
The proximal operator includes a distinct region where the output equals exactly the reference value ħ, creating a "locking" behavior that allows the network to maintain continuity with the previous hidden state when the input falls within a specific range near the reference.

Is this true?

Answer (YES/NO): YES